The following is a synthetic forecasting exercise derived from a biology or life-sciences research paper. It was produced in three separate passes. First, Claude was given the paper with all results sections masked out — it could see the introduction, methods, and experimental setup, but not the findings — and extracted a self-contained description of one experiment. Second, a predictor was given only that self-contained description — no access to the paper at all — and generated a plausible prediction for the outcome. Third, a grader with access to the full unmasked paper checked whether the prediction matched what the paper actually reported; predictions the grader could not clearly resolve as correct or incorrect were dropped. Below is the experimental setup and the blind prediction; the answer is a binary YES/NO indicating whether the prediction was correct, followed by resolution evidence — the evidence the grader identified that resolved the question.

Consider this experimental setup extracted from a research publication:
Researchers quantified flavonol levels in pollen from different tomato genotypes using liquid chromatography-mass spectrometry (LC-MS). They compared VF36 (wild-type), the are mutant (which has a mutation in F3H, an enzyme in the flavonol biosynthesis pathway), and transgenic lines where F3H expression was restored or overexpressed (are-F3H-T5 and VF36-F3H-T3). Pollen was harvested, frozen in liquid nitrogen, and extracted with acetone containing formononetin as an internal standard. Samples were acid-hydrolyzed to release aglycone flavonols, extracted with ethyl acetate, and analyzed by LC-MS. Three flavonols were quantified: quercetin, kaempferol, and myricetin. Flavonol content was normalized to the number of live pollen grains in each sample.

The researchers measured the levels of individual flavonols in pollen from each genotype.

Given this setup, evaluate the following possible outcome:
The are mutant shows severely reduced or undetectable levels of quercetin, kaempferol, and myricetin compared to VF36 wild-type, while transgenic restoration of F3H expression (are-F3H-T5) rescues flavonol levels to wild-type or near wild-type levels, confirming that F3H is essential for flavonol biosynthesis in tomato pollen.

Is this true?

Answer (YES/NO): NO